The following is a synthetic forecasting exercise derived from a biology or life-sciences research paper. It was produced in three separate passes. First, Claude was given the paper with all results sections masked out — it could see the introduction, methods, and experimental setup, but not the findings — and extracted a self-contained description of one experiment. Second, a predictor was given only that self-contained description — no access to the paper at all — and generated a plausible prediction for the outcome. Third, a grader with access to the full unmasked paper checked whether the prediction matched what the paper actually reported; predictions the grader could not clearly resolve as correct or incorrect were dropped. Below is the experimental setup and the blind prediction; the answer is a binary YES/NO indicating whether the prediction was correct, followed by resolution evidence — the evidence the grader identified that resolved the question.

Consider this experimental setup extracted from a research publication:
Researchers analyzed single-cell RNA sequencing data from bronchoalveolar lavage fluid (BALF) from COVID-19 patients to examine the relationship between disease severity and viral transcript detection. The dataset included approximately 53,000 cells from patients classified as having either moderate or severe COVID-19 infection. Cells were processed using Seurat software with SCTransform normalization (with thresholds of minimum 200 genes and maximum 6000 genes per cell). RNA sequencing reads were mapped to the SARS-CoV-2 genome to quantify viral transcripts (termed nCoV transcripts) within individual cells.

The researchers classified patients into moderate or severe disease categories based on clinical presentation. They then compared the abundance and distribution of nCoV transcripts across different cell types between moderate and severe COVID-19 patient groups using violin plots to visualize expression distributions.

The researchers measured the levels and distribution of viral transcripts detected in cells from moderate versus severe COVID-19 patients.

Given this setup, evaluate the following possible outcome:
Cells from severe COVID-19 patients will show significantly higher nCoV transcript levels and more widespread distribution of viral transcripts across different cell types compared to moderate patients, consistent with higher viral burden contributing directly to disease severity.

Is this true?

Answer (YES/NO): YES